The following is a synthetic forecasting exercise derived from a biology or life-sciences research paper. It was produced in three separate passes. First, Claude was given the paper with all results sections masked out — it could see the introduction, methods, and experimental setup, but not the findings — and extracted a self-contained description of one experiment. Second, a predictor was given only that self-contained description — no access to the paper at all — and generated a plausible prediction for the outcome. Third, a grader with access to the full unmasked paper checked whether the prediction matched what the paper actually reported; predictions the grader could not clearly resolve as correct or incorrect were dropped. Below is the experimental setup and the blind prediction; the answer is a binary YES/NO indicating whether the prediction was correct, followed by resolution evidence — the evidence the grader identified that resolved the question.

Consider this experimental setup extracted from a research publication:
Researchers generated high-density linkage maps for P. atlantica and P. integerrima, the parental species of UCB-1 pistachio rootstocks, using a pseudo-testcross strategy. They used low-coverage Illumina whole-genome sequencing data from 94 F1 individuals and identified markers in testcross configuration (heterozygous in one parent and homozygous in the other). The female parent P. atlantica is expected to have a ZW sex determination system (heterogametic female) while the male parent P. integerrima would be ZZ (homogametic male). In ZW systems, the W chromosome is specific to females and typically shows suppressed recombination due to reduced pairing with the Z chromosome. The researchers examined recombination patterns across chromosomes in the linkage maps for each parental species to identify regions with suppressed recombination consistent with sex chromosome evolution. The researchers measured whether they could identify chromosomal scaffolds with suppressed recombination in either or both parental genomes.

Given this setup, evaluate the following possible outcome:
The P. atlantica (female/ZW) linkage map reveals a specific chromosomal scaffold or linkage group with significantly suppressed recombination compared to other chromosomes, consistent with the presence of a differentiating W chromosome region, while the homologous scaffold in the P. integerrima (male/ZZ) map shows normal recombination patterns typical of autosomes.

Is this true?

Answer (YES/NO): NO